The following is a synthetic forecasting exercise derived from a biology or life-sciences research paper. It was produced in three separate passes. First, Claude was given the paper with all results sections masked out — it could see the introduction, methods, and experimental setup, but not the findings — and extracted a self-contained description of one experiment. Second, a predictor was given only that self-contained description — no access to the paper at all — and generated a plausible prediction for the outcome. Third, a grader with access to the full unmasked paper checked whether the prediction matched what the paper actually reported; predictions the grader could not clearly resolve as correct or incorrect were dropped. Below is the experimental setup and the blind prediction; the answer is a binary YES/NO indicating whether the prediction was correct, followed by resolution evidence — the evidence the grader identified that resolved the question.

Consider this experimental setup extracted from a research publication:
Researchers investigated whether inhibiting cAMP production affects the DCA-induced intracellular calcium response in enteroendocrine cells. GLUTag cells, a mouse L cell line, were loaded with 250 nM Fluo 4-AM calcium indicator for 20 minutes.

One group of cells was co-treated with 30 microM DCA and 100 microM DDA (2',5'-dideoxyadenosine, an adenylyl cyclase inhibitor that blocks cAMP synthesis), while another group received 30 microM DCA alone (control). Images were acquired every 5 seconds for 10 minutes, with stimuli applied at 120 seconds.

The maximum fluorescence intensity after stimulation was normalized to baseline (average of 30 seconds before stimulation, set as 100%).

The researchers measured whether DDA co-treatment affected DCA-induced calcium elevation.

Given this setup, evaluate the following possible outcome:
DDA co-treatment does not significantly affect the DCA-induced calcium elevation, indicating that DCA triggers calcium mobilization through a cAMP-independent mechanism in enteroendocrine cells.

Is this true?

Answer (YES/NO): YES